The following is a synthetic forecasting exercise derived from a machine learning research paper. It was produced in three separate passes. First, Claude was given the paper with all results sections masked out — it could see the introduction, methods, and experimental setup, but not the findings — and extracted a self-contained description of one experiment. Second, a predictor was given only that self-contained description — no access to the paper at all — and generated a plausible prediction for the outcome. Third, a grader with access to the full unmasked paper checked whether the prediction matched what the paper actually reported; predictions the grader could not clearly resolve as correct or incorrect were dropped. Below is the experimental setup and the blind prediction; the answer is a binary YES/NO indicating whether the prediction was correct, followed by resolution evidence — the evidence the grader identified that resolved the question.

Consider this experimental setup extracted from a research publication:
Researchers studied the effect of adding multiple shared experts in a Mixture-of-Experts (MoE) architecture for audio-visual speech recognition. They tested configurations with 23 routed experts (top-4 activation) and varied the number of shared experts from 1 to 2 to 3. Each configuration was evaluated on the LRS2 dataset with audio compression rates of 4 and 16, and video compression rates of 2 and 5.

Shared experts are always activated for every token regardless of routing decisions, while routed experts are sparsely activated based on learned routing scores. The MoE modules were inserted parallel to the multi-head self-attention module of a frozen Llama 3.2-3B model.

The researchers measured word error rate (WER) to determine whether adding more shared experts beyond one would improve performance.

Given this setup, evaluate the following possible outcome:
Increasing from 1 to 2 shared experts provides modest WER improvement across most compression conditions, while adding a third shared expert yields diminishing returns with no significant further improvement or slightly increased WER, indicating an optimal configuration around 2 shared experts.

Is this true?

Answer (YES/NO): NO